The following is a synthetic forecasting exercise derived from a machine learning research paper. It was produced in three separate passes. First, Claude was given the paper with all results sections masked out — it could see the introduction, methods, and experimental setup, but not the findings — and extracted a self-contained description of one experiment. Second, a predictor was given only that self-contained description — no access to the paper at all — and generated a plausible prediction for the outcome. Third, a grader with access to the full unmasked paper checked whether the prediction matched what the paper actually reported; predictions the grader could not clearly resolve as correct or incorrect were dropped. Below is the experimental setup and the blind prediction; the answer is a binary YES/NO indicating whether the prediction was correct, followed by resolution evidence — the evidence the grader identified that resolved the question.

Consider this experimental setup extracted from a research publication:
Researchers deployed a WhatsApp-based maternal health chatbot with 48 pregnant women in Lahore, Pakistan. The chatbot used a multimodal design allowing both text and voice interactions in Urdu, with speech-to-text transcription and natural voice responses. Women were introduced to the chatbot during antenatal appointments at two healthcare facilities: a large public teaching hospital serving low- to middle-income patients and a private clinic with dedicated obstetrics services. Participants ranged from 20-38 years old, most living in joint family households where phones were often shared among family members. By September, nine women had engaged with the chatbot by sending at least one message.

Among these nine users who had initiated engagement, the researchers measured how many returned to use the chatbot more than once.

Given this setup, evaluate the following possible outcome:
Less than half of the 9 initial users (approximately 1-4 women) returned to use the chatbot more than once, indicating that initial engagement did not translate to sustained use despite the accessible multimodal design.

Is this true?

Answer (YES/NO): NO